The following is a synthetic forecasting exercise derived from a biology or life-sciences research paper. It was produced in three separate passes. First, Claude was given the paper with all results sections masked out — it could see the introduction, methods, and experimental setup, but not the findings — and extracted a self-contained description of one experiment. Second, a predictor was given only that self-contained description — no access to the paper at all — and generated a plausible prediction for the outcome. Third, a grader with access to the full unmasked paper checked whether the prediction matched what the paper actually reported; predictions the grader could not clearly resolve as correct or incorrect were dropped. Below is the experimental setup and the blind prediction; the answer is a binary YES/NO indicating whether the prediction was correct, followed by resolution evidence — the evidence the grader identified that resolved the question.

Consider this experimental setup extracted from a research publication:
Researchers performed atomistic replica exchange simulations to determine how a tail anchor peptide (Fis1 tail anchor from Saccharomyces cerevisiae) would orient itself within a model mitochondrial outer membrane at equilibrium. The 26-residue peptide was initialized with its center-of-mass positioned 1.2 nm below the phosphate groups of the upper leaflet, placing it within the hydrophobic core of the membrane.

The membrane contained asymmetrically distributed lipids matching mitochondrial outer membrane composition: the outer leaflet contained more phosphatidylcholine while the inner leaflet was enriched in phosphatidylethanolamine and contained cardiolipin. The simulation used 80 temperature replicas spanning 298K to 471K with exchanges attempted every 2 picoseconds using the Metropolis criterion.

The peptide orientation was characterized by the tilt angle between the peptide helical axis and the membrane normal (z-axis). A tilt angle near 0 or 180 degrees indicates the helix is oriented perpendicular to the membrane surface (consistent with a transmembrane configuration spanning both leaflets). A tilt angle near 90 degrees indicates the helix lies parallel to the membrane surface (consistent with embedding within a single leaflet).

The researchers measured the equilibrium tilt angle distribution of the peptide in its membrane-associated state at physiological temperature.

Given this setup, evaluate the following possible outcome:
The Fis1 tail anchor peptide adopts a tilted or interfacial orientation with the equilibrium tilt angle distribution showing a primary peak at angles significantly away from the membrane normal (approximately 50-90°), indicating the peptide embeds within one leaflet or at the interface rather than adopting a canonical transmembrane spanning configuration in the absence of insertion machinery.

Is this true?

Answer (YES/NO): YES